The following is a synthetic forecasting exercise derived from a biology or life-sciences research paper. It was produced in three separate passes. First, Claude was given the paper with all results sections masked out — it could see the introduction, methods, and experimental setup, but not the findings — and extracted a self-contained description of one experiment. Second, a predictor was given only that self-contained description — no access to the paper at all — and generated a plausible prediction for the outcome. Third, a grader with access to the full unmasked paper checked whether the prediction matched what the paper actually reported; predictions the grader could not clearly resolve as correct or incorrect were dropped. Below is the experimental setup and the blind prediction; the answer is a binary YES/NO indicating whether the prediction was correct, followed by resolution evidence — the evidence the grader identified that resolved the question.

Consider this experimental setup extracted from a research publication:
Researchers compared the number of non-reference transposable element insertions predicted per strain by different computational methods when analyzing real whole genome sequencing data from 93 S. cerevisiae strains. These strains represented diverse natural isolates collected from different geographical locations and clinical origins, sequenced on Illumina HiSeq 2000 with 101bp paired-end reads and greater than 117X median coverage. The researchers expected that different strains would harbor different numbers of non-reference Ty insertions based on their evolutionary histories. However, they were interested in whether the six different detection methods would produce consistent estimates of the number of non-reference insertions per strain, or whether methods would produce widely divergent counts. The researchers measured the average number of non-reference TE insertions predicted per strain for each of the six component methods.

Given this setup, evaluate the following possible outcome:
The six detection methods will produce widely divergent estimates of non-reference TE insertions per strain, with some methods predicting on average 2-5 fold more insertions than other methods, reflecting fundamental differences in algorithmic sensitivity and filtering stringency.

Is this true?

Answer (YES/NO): NO